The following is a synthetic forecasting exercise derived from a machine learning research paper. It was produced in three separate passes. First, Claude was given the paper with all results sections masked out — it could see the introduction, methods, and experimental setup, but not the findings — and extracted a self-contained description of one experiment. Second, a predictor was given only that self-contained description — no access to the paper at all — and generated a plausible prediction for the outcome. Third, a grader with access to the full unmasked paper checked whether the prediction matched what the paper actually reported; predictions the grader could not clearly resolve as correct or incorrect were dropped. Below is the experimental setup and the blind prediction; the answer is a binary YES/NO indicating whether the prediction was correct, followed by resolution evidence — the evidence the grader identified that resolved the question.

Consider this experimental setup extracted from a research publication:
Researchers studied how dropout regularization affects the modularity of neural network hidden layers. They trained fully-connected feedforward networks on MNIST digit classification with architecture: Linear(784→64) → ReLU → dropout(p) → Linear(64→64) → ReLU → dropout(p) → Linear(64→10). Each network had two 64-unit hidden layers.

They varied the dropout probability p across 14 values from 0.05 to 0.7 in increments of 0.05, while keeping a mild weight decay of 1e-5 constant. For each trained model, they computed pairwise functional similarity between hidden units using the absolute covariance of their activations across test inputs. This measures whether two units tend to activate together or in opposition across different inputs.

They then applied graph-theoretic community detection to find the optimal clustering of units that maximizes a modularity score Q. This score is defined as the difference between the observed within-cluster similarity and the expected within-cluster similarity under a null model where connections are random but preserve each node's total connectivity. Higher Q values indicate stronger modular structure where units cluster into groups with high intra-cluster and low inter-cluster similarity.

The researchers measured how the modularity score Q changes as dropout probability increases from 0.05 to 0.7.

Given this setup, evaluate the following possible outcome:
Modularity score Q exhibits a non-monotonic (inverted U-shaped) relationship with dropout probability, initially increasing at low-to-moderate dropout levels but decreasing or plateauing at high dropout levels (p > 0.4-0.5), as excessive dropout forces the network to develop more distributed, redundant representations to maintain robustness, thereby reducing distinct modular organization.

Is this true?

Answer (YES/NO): NO